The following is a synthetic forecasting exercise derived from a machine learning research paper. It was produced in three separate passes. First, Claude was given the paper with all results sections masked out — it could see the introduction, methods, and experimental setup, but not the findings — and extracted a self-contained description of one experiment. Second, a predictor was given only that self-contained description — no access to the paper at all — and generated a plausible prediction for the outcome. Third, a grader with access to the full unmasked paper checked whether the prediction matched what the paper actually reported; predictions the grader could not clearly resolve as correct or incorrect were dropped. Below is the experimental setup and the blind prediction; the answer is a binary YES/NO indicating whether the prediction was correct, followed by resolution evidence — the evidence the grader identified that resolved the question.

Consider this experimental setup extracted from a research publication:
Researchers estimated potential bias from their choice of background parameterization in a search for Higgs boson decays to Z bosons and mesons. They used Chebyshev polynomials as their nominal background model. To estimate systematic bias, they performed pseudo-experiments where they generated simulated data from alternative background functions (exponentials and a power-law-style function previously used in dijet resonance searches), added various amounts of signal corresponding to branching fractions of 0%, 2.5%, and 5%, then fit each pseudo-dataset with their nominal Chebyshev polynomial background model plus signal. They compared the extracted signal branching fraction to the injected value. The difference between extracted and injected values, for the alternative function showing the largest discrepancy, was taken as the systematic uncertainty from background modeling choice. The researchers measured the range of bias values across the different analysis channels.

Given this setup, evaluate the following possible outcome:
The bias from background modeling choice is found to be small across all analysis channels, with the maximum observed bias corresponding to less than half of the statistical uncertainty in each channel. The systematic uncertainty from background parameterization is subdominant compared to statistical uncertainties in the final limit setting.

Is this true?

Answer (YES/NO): NO